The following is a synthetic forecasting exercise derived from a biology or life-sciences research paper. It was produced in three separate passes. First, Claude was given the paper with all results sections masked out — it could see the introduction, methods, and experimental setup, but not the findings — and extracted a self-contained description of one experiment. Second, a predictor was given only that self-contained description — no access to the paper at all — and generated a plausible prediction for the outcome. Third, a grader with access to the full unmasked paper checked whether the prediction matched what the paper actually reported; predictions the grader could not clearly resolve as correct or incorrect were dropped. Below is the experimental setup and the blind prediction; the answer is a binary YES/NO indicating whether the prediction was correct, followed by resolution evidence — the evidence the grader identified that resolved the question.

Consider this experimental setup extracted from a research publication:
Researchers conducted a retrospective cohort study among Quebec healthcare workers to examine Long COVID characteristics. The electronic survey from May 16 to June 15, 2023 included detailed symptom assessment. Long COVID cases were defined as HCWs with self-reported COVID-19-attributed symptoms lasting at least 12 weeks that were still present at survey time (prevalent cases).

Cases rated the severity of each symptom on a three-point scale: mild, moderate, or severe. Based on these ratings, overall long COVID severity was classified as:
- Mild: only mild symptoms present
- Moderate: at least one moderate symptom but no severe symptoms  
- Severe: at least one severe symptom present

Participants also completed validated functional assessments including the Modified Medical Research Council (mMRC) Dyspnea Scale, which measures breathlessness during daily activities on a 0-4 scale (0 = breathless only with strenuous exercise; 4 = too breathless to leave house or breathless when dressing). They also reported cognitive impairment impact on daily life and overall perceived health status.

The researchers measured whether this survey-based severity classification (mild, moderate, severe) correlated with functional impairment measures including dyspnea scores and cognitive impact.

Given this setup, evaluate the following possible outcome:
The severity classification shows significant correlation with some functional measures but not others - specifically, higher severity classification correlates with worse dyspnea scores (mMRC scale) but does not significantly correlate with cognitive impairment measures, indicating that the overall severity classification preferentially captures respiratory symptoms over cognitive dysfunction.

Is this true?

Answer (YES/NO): NO